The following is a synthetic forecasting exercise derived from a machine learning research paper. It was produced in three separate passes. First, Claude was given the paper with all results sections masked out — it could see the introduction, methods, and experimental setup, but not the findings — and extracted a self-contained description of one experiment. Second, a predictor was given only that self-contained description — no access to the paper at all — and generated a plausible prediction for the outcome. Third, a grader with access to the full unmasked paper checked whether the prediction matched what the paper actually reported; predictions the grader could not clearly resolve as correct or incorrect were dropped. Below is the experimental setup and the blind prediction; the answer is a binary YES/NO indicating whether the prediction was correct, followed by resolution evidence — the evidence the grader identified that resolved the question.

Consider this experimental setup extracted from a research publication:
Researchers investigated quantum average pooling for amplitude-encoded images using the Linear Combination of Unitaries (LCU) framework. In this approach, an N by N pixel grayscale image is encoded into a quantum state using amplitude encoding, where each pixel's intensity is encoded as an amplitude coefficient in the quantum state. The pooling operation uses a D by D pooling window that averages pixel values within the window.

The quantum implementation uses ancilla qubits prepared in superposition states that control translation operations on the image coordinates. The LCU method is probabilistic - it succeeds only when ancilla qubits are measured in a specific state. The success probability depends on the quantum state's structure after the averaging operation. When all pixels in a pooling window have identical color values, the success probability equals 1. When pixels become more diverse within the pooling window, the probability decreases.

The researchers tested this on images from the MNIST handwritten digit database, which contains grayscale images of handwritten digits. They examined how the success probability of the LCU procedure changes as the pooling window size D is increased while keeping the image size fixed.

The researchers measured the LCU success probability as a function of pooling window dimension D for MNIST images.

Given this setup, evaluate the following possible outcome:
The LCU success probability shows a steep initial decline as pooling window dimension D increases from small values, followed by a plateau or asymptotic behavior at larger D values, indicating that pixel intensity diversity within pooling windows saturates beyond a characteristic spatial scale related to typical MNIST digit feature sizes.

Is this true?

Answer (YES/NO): YES